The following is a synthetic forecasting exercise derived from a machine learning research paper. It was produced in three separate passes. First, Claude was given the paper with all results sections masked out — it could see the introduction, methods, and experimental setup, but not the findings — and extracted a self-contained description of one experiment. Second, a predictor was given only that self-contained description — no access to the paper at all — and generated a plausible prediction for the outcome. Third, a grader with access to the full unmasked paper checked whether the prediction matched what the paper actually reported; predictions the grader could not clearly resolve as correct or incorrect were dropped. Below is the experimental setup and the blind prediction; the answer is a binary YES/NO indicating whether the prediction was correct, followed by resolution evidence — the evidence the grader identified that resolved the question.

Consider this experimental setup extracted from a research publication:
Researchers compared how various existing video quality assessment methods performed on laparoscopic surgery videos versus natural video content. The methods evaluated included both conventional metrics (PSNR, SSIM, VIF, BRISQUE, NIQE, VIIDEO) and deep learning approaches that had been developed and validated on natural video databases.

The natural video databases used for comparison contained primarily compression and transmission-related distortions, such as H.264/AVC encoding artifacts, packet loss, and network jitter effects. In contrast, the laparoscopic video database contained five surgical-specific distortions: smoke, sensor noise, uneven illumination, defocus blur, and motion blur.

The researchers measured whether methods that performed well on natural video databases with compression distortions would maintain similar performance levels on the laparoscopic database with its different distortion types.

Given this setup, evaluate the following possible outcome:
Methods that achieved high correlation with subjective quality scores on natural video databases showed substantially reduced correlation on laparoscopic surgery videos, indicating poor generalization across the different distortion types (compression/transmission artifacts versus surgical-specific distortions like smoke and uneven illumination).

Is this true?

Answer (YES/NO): YES